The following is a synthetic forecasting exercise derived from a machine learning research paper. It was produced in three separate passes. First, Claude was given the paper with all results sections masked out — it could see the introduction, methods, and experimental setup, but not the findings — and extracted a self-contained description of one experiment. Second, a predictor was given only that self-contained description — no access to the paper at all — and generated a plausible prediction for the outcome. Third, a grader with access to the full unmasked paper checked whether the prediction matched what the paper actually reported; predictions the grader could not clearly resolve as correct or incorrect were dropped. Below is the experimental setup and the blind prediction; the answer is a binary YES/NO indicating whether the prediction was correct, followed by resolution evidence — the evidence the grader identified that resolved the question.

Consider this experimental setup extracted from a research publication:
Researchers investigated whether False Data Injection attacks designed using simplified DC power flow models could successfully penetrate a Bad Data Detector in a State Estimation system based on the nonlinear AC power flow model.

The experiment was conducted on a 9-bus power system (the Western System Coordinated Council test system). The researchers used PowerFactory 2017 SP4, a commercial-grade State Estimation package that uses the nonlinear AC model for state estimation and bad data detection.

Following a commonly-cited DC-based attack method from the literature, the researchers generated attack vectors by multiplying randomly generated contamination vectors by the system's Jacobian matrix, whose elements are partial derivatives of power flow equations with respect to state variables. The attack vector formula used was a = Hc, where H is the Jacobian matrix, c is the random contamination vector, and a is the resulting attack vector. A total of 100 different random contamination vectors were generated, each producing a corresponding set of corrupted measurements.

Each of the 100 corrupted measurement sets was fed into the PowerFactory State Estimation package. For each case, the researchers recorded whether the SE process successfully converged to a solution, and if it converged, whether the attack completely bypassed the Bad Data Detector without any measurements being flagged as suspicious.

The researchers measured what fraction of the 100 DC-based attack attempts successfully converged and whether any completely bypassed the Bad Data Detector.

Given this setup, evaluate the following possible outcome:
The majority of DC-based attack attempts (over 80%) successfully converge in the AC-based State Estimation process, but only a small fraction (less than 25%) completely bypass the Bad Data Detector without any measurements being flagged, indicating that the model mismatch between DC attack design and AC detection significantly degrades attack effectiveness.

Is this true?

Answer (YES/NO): NO